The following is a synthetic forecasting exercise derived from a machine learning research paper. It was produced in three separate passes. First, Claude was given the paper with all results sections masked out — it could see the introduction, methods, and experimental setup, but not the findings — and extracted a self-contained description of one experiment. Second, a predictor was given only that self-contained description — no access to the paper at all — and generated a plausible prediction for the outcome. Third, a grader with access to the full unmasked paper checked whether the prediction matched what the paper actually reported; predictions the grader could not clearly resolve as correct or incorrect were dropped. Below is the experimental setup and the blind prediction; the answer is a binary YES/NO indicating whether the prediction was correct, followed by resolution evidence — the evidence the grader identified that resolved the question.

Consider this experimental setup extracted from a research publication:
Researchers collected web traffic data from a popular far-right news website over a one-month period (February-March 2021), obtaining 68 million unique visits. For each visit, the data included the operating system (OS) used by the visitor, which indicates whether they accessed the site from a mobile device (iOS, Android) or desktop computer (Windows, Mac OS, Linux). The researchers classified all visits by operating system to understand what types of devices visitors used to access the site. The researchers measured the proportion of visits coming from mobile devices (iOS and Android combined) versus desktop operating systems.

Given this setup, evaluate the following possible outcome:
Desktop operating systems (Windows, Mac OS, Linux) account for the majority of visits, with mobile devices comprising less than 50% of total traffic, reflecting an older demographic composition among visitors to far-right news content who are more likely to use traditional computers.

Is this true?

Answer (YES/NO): NO